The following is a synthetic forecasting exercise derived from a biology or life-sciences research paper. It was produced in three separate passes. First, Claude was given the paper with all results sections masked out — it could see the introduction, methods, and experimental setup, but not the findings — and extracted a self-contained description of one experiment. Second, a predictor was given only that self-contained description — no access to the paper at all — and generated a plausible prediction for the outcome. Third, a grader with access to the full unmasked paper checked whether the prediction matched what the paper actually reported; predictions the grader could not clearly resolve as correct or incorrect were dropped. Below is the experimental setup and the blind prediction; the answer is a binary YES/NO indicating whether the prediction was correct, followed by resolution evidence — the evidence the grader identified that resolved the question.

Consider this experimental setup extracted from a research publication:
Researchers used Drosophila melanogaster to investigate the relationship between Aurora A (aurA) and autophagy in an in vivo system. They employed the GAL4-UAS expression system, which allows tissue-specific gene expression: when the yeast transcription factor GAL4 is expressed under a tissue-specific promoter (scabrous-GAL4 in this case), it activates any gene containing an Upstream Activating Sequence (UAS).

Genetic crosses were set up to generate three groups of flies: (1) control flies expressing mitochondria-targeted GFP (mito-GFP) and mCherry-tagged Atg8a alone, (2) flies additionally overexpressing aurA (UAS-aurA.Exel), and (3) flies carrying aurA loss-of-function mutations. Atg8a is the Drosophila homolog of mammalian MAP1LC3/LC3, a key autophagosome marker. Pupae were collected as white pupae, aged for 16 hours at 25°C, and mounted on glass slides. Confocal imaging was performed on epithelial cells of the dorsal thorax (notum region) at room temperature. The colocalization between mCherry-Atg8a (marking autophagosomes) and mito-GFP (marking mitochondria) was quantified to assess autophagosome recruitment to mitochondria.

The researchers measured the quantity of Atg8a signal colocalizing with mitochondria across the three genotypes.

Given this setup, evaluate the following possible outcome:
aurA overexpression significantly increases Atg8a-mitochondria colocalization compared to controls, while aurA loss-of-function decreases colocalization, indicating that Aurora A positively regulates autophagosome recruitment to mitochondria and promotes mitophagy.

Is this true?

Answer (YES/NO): NO